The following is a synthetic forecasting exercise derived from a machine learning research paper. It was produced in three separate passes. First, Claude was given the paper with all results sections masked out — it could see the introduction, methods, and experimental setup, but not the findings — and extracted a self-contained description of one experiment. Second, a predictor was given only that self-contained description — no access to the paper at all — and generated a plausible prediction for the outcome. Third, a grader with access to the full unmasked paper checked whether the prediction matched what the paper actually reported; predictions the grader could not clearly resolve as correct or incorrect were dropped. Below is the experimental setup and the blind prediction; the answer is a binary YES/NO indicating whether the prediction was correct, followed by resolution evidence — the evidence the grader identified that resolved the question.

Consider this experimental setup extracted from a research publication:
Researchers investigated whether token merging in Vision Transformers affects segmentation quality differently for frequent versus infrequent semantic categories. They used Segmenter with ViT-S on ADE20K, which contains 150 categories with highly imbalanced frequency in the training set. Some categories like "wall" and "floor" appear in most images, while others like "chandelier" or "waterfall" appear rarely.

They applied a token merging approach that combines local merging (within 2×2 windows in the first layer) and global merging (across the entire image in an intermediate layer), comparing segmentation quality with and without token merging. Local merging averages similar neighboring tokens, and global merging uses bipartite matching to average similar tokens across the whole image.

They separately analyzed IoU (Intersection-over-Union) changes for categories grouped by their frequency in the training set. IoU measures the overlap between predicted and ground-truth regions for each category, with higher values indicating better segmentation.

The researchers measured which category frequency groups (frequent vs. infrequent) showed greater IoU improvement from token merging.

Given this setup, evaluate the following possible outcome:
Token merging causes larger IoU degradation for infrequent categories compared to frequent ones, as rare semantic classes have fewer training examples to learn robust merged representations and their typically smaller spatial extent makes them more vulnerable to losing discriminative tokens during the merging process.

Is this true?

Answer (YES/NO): NO